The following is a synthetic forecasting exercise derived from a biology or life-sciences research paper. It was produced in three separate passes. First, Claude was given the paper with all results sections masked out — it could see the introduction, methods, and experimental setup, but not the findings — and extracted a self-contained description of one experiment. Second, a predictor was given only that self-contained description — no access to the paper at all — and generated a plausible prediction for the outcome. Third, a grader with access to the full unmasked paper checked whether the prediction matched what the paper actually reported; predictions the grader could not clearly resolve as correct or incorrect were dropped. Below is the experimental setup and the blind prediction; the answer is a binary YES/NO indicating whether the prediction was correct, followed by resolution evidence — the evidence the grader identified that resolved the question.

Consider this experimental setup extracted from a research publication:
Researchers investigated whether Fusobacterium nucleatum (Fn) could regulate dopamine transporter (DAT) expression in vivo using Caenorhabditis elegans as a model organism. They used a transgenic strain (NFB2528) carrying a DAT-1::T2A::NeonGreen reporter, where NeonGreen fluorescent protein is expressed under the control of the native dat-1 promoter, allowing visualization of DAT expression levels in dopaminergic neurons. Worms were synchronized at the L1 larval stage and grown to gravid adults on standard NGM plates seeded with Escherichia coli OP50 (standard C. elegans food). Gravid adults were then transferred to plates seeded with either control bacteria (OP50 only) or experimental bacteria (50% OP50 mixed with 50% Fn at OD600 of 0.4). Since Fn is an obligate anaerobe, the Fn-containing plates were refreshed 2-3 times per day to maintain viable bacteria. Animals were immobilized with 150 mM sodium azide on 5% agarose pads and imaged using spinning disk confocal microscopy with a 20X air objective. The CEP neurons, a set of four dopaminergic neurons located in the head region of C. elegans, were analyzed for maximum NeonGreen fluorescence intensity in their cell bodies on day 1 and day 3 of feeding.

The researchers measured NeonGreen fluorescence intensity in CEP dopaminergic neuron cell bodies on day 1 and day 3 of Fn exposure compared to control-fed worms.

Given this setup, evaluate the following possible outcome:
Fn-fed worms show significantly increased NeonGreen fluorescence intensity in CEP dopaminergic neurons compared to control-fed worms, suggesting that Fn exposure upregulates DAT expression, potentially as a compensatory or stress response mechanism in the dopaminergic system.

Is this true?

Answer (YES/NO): YES